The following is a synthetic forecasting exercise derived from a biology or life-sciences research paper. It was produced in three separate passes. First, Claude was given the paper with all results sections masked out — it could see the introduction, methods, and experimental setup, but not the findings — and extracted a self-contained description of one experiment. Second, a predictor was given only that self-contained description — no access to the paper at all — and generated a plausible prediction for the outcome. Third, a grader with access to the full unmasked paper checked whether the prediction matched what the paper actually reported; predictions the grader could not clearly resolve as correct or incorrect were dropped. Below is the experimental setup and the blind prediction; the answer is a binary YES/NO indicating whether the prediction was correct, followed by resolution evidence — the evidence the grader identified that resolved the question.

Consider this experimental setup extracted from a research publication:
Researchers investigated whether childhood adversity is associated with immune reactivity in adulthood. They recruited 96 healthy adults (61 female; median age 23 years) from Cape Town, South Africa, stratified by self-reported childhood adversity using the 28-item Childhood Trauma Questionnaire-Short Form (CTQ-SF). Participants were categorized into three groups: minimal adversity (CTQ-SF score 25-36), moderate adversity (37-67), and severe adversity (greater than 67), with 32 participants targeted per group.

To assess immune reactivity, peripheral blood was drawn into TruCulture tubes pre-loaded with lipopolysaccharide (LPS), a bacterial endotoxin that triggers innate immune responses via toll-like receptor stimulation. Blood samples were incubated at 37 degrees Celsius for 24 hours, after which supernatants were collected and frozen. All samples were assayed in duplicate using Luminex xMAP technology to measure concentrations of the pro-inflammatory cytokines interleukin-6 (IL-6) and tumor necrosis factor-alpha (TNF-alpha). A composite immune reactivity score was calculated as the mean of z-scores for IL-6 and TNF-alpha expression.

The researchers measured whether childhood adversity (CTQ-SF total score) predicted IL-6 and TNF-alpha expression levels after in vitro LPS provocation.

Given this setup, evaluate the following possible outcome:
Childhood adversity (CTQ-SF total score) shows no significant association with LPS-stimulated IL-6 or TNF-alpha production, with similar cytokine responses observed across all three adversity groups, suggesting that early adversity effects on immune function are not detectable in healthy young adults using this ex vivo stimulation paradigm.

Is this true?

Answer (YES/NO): YES